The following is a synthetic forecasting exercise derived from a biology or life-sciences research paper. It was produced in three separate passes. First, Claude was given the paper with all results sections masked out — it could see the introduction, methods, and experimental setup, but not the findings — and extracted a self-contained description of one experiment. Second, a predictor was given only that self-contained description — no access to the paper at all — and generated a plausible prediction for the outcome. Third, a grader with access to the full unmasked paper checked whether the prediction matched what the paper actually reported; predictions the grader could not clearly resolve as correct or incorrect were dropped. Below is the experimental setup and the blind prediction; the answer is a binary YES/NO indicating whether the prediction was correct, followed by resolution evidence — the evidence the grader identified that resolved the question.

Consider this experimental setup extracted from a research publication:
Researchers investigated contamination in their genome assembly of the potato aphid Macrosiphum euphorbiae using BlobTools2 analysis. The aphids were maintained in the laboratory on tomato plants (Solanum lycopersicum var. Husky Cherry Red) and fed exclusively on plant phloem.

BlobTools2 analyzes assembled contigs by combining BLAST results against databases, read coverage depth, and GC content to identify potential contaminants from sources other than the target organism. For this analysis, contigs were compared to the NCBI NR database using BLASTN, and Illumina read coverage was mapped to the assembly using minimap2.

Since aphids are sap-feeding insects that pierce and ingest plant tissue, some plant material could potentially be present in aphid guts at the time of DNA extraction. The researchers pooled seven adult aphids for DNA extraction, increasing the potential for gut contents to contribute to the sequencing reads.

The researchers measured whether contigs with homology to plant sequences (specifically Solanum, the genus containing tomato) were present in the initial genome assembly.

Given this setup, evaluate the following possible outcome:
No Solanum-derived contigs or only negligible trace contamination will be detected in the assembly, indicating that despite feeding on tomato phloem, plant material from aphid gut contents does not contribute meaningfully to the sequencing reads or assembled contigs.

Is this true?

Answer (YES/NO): NO